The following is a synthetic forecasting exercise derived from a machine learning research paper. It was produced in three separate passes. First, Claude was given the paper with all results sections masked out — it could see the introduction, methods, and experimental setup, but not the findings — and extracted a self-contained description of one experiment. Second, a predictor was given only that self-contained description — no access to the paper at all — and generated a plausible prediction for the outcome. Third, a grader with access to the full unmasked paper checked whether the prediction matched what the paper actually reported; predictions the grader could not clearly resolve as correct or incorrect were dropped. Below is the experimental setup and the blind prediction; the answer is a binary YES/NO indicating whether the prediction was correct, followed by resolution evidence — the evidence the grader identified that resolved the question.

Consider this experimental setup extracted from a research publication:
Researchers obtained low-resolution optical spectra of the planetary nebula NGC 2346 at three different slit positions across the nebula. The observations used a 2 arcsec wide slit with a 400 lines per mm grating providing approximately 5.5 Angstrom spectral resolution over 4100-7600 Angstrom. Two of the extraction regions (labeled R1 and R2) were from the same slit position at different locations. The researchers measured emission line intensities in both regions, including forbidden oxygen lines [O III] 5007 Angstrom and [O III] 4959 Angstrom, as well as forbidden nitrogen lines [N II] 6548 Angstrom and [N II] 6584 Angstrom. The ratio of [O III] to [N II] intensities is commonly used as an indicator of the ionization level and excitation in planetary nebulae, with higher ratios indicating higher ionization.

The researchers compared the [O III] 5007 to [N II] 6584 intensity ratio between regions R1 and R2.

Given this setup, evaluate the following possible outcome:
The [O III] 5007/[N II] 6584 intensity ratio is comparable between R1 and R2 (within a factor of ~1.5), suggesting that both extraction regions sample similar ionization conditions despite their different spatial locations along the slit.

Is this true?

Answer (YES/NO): YES